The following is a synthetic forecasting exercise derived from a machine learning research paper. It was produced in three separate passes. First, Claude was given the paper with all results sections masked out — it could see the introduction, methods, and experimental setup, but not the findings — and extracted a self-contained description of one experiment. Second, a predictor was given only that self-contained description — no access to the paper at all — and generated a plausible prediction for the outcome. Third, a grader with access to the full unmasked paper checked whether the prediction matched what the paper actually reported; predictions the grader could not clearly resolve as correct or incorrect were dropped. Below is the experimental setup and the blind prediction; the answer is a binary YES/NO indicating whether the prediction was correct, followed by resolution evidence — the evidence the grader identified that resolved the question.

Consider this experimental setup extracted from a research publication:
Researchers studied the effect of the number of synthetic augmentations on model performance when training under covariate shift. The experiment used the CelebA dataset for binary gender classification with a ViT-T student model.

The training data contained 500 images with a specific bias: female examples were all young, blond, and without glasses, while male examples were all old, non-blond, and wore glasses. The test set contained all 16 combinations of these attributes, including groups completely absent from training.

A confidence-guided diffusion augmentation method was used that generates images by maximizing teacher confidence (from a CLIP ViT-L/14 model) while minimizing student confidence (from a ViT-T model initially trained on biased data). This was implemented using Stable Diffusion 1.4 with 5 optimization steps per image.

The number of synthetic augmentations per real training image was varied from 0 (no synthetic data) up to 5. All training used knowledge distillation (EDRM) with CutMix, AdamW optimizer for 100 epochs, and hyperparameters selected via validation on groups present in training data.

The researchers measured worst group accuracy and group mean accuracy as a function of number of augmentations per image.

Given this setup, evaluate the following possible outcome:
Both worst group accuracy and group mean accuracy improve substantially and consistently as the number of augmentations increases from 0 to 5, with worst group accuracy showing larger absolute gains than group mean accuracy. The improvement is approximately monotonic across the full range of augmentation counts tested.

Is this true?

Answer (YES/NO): NO